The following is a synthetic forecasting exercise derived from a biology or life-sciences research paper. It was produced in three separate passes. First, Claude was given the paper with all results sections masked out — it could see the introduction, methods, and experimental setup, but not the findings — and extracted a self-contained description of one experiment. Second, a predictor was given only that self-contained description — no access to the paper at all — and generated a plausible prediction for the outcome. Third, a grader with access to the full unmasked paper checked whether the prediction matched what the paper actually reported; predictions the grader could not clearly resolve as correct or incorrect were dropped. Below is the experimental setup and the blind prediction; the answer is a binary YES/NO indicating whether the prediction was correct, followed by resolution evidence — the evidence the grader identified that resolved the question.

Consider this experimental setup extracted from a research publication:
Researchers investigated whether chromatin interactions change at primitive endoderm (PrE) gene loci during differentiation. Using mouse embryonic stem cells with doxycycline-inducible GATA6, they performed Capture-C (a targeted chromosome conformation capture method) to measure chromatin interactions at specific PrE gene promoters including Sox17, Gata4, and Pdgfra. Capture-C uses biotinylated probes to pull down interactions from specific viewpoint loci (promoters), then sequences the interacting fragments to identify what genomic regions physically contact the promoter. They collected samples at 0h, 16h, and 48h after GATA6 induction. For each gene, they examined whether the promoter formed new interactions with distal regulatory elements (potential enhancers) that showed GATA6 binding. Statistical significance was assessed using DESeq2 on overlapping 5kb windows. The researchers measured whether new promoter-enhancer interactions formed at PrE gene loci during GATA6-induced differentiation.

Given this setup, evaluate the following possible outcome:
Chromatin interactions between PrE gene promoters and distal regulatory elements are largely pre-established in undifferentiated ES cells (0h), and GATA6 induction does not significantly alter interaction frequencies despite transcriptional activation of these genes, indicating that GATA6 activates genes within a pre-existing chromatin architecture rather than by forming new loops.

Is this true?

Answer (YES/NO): NO